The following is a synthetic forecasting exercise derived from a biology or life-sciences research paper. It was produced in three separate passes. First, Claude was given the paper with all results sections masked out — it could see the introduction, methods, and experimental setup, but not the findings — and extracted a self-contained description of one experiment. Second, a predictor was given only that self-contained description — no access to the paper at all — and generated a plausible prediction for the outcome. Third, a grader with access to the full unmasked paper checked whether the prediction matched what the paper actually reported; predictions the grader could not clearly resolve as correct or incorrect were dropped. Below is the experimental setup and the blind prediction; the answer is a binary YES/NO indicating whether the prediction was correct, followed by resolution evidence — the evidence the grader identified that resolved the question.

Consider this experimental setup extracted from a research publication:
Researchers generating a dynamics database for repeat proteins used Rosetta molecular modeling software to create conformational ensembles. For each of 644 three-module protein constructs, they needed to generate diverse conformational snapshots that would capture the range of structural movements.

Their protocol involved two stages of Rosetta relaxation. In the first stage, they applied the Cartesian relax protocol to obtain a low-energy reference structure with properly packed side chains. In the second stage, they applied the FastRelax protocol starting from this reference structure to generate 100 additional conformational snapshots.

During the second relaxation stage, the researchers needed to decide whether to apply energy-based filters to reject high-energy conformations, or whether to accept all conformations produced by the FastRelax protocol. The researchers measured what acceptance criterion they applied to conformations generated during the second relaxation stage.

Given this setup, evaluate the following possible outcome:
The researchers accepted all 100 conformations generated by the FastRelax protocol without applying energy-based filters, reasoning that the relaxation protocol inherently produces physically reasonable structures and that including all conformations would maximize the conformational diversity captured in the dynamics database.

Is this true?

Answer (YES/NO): YES